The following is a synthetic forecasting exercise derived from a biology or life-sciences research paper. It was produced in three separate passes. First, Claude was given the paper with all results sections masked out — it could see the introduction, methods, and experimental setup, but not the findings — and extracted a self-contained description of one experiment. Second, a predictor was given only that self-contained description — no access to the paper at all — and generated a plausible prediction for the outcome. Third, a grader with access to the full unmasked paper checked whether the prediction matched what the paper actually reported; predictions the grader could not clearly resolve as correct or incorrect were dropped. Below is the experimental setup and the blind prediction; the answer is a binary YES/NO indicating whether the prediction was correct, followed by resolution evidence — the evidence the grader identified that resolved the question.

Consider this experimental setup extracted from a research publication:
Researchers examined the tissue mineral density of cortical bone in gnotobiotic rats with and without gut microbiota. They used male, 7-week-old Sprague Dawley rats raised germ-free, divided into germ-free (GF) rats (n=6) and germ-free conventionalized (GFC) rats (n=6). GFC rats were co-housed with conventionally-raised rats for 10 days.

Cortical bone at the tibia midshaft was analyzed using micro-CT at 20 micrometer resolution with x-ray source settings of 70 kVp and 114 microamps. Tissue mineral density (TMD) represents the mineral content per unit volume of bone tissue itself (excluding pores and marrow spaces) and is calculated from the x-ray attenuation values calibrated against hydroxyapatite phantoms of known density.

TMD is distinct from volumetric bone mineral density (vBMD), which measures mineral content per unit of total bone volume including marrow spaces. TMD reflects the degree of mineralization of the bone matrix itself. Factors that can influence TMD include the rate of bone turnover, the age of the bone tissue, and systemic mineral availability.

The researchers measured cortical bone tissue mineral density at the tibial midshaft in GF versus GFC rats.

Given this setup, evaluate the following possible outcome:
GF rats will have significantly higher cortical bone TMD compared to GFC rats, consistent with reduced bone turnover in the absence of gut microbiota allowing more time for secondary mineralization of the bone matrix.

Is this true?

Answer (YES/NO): NO